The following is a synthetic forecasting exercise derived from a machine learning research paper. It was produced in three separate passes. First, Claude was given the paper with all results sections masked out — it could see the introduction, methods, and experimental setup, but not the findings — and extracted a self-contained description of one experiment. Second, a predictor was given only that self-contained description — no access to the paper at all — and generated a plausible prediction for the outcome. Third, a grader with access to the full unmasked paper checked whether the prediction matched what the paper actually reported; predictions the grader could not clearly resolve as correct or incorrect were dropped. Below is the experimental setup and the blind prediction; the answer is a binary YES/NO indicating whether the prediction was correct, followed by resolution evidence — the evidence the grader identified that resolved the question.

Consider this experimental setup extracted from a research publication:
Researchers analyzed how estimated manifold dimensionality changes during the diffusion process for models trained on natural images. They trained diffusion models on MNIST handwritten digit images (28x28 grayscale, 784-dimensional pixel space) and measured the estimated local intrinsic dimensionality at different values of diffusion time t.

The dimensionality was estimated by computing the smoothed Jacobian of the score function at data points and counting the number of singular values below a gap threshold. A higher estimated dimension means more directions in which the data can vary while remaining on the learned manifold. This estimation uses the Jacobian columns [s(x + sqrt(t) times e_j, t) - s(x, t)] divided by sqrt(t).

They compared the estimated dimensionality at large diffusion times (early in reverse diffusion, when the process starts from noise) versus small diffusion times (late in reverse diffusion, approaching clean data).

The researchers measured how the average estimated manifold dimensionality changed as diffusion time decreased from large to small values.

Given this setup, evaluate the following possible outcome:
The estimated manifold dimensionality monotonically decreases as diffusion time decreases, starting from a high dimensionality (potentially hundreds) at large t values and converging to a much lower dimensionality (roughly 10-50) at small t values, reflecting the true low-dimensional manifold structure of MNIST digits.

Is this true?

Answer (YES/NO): NO